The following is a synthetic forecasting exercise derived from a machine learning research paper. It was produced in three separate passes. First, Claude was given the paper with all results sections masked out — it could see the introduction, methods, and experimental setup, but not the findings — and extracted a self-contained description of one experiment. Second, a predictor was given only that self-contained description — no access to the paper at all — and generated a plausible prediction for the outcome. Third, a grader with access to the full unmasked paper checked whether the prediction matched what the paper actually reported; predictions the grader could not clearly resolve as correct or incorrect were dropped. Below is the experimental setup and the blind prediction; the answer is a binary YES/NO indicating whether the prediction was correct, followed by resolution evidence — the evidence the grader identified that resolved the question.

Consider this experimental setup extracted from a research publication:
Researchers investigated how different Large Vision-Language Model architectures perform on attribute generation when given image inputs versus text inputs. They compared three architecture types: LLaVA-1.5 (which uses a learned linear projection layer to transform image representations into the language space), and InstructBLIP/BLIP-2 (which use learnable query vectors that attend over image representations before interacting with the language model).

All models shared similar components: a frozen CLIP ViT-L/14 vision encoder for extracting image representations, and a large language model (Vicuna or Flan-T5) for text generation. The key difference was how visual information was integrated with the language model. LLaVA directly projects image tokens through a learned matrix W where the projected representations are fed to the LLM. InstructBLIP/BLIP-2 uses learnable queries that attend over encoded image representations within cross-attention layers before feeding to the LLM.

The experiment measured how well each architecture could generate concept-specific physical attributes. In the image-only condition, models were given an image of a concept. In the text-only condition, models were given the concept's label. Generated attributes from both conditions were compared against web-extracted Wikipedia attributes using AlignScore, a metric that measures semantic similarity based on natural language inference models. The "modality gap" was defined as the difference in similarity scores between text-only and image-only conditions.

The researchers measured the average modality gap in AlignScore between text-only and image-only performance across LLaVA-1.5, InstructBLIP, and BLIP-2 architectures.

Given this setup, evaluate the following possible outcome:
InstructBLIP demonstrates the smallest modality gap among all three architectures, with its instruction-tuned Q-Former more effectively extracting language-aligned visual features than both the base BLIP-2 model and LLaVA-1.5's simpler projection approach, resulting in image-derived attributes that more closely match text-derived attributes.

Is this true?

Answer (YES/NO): NO